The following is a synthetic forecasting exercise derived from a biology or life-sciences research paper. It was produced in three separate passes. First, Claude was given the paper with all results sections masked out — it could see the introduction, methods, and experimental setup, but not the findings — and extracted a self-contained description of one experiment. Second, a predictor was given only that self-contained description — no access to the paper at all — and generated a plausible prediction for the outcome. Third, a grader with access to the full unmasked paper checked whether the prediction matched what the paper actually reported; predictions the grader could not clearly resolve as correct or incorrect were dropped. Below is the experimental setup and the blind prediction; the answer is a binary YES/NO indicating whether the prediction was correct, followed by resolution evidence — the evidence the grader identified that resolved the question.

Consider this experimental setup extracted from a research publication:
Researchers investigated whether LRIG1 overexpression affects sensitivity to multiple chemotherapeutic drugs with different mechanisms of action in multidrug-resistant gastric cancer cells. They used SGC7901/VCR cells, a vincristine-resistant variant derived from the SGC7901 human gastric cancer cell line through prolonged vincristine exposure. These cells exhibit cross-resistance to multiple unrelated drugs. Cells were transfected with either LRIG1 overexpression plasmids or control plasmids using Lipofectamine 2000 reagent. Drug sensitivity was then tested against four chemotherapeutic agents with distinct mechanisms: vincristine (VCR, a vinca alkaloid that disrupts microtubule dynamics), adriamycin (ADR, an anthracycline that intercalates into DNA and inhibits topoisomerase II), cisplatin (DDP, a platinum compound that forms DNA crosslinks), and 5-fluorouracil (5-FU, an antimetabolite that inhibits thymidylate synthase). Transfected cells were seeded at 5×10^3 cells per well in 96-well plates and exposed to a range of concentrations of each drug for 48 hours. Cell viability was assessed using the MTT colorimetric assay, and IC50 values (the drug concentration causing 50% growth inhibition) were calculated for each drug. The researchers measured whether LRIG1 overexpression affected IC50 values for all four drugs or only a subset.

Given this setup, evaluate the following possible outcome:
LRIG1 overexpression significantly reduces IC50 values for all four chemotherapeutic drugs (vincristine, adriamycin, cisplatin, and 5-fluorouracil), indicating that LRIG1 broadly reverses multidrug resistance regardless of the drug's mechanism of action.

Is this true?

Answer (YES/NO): YES